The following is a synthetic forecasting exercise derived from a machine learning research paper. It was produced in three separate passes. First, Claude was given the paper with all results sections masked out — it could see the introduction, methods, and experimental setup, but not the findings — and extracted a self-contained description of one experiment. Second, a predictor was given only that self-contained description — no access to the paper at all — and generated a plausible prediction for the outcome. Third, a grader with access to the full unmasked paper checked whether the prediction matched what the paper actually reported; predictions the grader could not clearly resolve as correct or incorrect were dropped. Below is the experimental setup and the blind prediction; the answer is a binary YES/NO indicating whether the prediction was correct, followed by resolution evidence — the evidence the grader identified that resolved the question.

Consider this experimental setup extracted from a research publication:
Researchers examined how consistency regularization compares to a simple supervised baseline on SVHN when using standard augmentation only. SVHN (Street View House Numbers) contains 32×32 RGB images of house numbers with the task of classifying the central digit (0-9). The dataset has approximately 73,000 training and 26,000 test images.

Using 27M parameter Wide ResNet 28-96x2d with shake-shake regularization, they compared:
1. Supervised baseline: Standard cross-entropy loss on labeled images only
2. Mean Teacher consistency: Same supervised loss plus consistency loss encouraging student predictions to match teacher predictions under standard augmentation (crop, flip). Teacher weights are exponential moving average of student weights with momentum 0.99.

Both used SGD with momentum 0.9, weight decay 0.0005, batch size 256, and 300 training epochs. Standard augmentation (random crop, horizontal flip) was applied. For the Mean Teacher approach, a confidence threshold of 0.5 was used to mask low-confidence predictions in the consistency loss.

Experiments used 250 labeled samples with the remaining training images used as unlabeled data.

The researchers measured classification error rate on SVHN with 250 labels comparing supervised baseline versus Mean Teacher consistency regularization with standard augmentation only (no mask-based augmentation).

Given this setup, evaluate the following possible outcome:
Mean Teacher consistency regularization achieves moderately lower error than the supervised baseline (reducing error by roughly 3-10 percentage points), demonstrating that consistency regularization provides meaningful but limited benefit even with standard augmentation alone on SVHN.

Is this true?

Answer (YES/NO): NO